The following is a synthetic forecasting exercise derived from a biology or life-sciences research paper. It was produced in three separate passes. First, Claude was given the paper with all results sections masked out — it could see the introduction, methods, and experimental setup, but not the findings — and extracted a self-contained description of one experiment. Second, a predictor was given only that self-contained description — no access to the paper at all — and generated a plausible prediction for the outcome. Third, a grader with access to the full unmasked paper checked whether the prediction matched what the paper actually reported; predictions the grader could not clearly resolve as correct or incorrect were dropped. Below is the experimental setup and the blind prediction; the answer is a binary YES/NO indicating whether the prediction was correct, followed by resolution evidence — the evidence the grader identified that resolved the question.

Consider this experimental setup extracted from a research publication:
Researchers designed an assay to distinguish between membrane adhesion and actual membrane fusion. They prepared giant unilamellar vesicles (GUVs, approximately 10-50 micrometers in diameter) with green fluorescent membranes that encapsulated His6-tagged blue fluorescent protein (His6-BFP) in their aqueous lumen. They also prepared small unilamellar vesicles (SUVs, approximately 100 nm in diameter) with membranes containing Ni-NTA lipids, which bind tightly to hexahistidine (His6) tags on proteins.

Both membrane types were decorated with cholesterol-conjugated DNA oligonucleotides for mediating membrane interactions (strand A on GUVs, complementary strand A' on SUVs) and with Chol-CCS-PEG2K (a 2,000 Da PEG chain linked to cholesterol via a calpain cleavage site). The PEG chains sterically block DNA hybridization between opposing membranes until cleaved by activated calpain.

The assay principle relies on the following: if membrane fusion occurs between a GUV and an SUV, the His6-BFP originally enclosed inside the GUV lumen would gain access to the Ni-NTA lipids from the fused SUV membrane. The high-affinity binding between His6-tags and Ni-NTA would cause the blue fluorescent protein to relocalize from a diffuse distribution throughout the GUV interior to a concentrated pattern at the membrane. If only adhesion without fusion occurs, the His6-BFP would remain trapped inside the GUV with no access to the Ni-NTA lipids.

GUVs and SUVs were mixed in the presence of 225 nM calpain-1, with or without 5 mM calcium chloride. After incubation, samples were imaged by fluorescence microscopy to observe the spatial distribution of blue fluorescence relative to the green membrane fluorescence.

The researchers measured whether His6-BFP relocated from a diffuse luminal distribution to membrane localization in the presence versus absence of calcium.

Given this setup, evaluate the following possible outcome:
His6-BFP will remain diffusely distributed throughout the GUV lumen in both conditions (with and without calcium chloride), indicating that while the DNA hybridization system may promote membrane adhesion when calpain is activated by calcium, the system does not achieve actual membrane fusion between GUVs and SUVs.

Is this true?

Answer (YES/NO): NO